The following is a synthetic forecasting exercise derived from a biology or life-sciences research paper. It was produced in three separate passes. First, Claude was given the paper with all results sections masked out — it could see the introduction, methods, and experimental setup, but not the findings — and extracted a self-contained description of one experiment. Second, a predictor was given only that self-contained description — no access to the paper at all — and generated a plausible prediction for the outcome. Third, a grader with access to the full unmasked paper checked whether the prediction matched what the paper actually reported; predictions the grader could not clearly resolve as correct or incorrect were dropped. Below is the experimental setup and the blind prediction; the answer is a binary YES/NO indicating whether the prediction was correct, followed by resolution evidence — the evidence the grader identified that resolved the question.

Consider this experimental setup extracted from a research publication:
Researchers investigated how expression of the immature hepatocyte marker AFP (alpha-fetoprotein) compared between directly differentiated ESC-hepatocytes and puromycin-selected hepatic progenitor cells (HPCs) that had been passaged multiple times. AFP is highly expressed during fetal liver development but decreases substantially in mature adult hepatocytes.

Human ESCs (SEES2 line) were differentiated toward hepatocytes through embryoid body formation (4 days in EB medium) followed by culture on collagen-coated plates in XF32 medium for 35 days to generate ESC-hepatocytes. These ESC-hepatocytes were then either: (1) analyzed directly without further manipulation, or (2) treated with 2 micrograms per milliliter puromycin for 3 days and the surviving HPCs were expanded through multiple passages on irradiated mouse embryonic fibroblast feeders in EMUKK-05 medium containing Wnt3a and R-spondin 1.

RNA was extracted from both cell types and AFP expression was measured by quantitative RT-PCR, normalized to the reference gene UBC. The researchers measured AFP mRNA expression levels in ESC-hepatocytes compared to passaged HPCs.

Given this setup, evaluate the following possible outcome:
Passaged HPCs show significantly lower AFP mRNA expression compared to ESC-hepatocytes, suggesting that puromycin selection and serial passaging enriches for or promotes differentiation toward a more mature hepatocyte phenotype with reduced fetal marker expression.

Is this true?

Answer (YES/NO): NO